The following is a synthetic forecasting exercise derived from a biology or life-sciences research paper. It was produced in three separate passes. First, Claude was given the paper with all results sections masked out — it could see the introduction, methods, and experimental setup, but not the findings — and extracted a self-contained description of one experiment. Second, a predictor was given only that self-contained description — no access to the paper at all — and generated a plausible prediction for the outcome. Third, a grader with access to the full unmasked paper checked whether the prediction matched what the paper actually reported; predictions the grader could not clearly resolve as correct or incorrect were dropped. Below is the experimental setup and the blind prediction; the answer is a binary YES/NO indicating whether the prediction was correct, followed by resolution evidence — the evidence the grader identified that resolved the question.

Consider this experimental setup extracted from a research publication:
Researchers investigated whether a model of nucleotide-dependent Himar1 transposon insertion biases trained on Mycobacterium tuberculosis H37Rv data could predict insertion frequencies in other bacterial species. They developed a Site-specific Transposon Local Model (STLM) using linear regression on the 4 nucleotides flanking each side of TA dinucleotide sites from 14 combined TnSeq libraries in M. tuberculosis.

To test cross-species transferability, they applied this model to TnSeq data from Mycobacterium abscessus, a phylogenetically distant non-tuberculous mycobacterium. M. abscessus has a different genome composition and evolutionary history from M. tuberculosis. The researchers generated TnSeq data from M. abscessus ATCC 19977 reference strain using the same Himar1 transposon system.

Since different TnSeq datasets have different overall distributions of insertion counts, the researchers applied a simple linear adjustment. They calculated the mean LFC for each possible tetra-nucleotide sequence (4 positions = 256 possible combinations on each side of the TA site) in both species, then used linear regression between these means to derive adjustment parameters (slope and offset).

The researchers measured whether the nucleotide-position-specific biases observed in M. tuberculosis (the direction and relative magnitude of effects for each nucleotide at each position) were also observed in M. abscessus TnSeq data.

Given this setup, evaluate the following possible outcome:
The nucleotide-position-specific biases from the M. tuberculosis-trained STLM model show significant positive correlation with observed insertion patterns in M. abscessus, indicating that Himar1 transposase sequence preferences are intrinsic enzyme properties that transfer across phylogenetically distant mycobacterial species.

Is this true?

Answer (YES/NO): YES